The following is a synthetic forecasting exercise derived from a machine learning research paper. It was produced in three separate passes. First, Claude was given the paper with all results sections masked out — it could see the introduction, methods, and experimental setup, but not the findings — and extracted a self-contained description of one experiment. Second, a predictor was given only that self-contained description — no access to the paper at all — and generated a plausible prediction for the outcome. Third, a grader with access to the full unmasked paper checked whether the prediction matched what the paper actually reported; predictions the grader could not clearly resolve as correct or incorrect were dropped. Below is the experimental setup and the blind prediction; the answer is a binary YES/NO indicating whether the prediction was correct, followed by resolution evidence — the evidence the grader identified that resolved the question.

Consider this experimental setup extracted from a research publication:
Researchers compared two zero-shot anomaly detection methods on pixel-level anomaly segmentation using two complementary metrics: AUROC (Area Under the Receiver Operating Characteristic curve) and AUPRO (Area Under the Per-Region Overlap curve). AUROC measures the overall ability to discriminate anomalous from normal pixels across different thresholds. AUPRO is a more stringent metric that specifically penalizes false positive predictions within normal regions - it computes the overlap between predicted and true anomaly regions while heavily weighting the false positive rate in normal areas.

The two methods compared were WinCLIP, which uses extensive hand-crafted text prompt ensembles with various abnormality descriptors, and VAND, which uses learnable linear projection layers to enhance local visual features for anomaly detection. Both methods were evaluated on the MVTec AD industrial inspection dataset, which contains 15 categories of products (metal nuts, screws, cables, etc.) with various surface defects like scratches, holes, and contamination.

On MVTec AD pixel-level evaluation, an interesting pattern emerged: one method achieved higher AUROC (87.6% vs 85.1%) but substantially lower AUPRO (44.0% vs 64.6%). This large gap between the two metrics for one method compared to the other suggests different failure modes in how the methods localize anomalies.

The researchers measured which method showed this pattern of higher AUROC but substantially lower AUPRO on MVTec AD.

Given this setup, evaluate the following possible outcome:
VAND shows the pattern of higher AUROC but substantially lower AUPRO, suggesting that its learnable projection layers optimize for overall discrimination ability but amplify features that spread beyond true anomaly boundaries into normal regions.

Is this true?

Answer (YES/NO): YES